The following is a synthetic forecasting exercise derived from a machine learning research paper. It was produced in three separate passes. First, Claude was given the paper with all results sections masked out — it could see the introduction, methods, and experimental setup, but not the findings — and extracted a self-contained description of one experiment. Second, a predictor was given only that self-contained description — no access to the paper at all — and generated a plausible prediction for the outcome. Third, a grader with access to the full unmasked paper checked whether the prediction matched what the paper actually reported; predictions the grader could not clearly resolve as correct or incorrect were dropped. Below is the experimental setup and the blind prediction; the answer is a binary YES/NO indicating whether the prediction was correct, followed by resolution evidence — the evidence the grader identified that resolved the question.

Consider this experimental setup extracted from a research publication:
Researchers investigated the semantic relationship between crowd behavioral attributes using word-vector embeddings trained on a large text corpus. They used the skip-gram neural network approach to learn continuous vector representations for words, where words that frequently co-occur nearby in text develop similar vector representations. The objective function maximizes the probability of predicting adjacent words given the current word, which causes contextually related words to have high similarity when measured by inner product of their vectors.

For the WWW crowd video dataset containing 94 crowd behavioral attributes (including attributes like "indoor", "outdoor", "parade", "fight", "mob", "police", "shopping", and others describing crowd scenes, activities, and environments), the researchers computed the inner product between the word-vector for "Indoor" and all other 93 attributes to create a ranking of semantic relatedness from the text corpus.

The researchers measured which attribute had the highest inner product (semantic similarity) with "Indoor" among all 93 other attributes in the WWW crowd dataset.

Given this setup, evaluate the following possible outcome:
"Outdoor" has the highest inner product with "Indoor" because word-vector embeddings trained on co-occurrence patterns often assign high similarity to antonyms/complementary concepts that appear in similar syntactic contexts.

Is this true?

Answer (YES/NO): YES